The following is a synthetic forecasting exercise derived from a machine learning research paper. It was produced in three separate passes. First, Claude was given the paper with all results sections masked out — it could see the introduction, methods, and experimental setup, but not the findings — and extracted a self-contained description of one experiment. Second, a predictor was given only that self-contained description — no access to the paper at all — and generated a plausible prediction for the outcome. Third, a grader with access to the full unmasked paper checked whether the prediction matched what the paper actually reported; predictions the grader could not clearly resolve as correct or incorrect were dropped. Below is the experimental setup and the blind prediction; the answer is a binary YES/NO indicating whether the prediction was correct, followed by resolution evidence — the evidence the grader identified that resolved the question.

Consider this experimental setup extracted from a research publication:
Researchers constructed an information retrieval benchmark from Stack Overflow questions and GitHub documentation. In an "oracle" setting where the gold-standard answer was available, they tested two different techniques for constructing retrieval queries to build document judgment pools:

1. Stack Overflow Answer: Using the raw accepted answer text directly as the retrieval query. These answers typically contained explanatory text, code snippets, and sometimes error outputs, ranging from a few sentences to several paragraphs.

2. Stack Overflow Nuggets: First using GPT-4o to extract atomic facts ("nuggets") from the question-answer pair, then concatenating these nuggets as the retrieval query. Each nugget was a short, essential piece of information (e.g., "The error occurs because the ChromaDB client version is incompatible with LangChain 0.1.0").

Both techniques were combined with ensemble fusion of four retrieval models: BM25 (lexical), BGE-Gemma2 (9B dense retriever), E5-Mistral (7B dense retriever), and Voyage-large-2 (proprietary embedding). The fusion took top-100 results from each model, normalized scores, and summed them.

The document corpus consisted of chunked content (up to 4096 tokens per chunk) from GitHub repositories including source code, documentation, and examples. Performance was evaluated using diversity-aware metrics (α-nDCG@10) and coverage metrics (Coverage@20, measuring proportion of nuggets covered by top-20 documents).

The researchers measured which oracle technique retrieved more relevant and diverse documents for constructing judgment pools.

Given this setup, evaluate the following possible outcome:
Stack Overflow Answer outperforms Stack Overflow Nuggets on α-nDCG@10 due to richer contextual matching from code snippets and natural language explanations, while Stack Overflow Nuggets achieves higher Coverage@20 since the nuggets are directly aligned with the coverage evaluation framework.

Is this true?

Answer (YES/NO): NO